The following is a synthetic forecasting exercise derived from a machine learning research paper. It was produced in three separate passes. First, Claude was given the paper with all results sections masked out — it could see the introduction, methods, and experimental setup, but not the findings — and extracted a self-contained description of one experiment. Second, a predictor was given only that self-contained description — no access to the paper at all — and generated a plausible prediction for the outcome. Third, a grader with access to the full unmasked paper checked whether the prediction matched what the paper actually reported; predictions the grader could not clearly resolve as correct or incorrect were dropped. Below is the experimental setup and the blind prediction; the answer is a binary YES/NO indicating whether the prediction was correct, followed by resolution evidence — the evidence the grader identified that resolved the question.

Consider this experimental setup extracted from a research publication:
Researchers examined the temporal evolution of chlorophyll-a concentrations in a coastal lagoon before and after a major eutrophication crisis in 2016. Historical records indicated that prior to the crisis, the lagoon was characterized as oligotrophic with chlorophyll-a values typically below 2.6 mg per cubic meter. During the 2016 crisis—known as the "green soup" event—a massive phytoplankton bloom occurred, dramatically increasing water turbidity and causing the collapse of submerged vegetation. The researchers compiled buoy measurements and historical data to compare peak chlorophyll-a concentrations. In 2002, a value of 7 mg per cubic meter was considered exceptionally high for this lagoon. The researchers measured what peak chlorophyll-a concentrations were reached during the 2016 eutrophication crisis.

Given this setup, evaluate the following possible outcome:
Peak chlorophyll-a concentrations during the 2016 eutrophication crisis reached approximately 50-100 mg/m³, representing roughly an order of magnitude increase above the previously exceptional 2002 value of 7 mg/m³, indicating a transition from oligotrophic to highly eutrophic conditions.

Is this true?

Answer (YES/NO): NO